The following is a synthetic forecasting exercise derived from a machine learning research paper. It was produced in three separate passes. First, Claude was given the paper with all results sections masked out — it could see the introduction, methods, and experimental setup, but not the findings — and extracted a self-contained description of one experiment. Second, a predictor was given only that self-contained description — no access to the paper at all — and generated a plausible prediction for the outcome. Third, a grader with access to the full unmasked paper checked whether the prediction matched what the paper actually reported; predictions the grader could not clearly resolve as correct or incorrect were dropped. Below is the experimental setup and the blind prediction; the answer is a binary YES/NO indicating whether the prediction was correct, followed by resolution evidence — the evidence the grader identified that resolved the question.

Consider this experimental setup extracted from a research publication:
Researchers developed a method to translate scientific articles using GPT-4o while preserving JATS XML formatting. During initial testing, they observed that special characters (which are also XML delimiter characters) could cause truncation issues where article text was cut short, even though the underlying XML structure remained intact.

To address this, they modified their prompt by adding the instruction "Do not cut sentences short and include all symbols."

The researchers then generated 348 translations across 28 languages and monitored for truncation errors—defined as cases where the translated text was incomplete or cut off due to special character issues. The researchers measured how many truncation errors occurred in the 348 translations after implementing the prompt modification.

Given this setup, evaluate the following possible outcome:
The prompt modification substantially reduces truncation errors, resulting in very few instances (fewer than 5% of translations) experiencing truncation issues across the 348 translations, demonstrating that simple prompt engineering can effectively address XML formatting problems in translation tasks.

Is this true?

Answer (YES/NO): YES